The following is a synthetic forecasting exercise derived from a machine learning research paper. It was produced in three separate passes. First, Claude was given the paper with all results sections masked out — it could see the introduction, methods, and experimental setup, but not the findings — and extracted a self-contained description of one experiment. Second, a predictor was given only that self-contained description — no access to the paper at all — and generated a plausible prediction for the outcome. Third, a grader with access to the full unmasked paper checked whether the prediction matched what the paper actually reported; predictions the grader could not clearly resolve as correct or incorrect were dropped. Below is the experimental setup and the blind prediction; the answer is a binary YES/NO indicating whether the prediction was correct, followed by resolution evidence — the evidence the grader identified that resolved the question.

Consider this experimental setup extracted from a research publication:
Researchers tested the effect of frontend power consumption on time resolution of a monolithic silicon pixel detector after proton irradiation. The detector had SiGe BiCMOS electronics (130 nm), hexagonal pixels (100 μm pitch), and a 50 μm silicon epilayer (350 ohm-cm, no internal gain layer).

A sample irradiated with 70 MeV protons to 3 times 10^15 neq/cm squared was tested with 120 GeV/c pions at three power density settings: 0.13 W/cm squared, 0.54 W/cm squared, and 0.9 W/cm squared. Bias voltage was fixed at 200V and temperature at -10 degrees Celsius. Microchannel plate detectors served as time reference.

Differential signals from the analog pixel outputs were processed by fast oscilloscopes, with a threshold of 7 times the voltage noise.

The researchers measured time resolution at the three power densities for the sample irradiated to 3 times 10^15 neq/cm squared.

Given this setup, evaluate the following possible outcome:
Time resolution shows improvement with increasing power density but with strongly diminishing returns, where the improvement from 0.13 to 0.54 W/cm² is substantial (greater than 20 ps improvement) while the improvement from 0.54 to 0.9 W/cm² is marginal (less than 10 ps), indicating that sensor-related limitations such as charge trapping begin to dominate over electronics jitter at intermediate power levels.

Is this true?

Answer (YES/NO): NO